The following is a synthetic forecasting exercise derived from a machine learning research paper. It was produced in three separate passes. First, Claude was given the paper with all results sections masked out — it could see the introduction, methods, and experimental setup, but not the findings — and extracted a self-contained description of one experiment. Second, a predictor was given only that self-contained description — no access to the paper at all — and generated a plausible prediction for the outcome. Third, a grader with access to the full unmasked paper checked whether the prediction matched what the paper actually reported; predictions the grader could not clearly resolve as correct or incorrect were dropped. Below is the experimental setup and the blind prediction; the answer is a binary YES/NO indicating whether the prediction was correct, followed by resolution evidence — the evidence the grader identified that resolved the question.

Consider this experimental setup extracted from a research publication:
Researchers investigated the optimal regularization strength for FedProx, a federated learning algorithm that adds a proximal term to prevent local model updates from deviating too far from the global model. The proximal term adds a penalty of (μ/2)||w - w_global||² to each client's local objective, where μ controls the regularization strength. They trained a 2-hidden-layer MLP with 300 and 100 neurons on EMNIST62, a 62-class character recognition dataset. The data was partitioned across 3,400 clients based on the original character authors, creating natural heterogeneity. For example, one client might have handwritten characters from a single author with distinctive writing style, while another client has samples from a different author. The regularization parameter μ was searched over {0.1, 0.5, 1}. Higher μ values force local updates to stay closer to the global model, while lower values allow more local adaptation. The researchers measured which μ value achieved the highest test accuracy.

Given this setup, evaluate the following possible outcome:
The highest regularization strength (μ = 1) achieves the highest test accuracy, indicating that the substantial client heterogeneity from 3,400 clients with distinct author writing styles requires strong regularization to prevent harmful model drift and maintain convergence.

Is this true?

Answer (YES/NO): NO